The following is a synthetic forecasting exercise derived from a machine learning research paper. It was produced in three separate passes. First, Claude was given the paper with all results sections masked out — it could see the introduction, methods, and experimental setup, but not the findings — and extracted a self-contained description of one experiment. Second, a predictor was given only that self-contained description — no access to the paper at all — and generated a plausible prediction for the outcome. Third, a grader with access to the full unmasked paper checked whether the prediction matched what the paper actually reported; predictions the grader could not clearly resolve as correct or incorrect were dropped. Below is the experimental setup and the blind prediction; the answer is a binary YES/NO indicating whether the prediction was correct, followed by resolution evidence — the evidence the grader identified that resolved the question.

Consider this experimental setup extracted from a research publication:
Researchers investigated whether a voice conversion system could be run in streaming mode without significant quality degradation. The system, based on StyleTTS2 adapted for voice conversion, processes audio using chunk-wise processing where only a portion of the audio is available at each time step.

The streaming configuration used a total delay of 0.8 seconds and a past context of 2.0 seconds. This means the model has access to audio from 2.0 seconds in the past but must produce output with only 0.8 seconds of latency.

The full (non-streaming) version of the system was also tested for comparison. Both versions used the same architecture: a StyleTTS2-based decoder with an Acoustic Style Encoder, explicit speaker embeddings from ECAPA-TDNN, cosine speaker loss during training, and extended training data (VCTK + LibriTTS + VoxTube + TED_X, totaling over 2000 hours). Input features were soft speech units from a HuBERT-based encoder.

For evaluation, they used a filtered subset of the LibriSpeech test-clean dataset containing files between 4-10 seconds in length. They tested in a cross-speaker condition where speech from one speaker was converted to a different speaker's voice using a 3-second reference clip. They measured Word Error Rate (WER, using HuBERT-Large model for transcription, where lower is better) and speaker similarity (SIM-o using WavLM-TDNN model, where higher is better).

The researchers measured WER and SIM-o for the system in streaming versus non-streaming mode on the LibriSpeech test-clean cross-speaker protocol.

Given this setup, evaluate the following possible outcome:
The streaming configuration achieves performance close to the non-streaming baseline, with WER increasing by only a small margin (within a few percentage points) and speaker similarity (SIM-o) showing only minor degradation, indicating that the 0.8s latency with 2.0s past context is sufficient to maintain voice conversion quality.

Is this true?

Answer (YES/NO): YES